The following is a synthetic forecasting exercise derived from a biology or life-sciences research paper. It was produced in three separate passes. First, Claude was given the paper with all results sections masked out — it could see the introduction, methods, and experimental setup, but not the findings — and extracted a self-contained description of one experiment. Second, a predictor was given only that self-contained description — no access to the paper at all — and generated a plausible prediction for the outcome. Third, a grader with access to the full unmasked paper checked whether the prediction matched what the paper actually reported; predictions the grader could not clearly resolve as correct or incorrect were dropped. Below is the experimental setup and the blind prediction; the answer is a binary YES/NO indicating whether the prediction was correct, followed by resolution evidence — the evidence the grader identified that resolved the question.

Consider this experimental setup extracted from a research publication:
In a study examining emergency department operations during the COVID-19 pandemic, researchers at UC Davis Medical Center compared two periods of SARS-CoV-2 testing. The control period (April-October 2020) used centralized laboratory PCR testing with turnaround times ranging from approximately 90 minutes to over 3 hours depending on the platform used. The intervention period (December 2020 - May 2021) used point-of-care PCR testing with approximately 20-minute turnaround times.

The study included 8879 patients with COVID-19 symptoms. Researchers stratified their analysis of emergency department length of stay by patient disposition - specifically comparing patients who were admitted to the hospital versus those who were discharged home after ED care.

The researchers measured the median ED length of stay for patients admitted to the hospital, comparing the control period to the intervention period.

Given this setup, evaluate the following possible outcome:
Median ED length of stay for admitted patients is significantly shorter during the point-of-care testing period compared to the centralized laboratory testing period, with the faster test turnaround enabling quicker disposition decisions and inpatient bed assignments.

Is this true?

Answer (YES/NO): YES